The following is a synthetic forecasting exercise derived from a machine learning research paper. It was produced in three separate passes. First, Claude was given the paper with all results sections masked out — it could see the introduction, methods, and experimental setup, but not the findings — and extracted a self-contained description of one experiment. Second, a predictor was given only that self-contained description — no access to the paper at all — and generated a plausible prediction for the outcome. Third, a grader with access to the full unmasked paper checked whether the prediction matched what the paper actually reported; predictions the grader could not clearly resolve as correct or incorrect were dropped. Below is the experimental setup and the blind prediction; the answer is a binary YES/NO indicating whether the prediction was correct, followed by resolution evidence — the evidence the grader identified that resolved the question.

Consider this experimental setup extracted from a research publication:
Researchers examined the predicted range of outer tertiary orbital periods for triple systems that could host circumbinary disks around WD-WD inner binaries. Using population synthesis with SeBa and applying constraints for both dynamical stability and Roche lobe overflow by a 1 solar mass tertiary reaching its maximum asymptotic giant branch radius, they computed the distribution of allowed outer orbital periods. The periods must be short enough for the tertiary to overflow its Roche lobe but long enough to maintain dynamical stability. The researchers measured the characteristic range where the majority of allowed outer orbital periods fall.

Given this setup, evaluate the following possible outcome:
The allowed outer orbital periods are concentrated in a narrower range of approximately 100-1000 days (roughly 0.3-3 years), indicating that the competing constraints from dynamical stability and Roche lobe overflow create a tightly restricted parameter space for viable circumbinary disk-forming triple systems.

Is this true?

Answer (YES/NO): YES